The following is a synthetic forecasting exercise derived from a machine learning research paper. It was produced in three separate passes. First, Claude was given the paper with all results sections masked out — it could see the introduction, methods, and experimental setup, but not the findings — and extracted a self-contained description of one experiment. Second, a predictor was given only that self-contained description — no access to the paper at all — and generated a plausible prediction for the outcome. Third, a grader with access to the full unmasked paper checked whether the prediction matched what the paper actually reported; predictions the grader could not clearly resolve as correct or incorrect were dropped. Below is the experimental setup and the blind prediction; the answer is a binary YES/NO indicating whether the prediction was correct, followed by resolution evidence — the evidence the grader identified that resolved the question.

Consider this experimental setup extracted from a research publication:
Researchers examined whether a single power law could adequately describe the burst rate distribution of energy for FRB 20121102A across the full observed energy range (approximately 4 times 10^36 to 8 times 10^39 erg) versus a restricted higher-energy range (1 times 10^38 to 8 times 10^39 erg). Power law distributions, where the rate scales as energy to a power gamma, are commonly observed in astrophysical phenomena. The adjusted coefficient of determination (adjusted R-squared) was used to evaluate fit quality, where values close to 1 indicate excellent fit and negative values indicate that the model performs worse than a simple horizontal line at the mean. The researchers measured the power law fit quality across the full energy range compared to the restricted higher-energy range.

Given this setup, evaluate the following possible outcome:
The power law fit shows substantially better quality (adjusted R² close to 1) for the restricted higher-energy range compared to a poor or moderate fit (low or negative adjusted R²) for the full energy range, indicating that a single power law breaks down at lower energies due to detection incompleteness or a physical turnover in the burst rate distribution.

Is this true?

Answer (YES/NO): YES